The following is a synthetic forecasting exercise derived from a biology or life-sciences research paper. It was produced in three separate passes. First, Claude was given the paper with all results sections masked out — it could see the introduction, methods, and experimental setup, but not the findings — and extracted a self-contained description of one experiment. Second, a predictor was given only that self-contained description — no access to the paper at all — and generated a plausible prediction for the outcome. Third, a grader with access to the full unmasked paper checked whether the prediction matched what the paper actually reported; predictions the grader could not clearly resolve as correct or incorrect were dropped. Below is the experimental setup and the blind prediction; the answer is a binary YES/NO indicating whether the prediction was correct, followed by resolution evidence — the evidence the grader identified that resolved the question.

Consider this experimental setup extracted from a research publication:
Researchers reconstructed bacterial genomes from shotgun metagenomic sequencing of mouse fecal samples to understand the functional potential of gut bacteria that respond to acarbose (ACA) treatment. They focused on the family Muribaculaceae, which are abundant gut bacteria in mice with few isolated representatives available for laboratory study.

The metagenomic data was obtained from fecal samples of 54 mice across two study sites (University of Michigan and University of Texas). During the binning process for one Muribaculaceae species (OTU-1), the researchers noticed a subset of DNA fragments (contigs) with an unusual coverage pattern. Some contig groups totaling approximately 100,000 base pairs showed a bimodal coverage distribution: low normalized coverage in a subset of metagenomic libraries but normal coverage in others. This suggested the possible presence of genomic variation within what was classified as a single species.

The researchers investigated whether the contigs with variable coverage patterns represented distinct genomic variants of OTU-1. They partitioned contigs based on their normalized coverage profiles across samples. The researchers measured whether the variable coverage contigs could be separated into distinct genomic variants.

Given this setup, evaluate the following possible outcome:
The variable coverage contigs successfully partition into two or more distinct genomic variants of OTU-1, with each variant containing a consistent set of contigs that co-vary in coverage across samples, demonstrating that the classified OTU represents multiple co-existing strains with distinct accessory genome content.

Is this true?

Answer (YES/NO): YES